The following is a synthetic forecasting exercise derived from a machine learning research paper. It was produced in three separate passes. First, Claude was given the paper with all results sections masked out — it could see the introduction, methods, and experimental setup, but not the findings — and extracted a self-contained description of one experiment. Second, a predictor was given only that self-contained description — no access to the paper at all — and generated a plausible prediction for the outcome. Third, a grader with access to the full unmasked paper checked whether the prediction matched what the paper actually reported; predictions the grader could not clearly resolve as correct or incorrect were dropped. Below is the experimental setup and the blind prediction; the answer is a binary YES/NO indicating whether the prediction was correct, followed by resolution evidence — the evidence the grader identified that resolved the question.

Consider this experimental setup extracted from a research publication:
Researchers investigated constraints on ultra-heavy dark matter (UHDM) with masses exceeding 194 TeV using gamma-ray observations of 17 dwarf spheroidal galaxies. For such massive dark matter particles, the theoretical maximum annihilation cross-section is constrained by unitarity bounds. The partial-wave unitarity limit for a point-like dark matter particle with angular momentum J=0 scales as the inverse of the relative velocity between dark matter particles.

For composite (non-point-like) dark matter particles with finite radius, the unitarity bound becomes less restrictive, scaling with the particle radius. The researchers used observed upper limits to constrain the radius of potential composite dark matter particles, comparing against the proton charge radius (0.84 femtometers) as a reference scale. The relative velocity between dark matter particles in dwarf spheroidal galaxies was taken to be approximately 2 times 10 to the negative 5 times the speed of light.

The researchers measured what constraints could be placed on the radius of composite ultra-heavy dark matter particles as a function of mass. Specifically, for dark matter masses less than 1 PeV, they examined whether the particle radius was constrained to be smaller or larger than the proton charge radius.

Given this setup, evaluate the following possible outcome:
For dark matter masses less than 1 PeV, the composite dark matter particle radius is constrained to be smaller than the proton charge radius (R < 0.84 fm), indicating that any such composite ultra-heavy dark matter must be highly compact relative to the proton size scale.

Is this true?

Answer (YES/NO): YES